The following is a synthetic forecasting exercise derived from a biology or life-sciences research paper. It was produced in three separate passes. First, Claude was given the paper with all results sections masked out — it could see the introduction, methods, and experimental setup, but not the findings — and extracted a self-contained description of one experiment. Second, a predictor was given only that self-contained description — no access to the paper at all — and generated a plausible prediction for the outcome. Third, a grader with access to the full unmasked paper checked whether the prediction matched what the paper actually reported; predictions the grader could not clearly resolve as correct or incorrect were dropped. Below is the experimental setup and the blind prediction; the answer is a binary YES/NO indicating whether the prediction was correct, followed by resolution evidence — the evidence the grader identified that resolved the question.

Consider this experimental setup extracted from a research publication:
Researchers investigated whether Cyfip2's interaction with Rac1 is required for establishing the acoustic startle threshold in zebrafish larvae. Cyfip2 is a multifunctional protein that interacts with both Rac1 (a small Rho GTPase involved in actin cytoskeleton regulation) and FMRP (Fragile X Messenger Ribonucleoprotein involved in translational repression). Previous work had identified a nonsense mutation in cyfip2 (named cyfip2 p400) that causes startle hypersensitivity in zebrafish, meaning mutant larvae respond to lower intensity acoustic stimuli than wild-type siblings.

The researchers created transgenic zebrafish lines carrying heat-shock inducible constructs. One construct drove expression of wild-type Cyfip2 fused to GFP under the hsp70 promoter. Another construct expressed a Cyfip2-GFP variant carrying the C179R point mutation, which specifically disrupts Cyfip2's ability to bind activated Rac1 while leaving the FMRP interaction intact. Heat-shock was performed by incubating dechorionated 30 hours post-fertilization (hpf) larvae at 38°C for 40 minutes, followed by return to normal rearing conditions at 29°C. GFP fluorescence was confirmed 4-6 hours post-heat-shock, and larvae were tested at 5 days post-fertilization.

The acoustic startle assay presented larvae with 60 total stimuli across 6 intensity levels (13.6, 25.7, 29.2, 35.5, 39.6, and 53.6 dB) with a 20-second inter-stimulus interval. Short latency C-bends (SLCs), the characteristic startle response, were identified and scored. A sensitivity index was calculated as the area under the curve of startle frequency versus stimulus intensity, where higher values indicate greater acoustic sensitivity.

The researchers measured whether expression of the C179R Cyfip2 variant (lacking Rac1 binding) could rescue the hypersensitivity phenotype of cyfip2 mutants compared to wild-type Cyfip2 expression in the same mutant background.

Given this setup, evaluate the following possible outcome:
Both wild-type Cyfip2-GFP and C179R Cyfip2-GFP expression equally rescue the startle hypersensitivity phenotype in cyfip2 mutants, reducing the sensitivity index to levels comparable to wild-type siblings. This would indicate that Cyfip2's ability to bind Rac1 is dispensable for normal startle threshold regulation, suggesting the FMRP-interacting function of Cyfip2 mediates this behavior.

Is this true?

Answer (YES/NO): NO